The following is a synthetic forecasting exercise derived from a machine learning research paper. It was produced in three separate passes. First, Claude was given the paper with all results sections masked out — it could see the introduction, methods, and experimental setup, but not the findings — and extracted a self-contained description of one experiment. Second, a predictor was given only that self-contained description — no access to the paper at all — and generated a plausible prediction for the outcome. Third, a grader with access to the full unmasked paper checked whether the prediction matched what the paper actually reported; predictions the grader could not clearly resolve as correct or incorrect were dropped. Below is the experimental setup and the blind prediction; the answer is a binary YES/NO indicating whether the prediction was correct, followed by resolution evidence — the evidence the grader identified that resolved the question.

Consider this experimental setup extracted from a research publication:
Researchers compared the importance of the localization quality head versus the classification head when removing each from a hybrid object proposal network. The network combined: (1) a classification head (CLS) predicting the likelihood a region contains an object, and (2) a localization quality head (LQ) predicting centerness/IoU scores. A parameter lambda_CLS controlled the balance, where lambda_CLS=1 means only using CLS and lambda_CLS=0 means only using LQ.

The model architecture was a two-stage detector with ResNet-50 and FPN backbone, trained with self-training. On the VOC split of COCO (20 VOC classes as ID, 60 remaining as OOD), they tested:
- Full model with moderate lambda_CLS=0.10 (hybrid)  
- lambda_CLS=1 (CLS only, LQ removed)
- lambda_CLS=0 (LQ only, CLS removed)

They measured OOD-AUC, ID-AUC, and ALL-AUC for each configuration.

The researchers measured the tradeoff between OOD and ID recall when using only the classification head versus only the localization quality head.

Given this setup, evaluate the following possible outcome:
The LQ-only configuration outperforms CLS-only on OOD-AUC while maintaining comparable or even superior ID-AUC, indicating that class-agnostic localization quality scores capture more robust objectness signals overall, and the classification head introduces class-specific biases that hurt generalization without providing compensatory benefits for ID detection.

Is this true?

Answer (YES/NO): NO